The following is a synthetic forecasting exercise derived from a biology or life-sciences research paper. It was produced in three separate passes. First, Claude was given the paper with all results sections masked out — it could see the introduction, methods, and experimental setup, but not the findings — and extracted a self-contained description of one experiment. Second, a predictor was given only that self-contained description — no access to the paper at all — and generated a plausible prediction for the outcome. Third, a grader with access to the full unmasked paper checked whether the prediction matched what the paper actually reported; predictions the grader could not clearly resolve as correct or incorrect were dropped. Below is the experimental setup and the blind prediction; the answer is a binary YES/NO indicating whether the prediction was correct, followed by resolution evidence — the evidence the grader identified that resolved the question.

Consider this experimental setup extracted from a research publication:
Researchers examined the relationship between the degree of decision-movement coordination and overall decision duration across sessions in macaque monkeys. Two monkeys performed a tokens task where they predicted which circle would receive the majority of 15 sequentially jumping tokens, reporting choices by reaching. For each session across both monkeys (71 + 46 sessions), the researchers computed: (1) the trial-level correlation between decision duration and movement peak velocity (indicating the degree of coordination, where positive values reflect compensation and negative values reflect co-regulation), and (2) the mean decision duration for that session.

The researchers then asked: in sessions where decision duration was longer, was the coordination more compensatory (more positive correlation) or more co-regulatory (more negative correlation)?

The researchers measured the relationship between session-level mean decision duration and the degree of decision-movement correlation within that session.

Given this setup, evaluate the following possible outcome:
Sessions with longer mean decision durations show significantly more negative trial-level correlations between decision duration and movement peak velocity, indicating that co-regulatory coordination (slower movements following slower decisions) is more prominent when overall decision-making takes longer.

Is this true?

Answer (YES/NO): NO